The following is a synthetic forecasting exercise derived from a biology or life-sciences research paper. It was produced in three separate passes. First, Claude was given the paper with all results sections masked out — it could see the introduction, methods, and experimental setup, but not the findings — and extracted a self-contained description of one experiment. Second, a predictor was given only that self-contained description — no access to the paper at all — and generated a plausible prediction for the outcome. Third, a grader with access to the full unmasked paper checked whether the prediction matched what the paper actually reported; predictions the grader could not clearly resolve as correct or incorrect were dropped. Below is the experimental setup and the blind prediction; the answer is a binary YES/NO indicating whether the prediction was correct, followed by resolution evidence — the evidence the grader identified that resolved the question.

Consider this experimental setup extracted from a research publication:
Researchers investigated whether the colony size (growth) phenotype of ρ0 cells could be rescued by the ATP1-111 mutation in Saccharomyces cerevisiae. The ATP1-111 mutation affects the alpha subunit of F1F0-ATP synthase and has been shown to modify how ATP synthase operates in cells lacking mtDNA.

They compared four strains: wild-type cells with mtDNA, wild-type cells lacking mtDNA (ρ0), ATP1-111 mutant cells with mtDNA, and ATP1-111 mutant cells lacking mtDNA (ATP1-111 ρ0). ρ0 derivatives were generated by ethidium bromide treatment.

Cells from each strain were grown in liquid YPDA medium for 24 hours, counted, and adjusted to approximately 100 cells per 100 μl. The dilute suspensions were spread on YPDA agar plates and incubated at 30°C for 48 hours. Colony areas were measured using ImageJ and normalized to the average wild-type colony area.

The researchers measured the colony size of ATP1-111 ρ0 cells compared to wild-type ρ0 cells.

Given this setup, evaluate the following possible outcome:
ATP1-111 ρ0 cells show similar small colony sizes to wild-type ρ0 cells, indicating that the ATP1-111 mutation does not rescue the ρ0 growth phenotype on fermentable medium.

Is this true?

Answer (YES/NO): NO